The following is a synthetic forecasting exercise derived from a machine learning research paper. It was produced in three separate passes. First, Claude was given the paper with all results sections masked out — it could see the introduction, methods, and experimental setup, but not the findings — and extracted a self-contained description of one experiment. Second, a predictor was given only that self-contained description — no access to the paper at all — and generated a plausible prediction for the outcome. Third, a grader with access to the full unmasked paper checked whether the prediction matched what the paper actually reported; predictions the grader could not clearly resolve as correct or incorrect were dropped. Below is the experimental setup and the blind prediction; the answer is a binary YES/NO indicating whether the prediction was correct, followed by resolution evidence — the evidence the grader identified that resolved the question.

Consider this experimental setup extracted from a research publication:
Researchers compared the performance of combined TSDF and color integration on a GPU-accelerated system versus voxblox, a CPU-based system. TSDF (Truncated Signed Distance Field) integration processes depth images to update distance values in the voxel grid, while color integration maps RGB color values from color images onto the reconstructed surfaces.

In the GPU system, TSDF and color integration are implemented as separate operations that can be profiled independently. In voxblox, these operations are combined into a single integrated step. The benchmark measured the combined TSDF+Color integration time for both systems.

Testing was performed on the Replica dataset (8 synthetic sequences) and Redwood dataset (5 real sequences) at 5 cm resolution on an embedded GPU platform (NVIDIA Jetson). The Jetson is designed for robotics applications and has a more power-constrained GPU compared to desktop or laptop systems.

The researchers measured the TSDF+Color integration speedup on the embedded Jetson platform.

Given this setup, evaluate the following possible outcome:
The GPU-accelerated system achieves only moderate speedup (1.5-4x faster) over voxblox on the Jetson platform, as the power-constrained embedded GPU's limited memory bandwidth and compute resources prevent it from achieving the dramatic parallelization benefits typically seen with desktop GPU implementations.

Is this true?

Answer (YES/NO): NO